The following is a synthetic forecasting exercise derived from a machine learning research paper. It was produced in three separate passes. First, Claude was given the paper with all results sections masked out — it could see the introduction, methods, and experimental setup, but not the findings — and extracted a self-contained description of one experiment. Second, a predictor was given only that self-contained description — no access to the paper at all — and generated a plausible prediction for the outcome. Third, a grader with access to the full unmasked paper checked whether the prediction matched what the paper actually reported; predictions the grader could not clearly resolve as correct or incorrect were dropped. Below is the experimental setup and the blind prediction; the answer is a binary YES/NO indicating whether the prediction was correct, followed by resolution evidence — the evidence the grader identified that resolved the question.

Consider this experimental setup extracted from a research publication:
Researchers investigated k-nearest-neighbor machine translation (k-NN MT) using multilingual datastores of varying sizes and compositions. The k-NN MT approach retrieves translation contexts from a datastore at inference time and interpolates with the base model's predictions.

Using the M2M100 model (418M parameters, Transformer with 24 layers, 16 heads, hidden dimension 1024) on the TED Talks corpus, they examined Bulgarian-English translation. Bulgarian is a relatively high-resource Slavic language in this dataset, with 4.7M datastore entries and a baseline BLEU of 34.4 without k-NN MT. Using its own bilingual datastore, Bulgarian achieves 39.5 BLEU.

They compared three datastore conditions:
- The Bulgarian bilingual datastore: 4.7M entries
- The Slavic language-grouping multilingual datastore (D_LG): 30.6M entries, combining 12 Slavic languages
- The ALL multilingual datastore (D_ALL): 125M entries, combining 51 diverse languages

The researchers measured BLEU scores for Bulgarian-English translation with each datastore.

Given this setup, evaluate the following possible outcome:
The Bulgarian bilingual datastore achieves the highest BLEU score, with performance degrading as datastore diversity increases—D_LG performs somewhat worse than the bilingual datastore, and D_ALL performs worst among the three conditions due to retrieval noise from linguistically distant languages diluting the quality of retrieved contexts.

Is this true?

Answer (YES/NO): NO